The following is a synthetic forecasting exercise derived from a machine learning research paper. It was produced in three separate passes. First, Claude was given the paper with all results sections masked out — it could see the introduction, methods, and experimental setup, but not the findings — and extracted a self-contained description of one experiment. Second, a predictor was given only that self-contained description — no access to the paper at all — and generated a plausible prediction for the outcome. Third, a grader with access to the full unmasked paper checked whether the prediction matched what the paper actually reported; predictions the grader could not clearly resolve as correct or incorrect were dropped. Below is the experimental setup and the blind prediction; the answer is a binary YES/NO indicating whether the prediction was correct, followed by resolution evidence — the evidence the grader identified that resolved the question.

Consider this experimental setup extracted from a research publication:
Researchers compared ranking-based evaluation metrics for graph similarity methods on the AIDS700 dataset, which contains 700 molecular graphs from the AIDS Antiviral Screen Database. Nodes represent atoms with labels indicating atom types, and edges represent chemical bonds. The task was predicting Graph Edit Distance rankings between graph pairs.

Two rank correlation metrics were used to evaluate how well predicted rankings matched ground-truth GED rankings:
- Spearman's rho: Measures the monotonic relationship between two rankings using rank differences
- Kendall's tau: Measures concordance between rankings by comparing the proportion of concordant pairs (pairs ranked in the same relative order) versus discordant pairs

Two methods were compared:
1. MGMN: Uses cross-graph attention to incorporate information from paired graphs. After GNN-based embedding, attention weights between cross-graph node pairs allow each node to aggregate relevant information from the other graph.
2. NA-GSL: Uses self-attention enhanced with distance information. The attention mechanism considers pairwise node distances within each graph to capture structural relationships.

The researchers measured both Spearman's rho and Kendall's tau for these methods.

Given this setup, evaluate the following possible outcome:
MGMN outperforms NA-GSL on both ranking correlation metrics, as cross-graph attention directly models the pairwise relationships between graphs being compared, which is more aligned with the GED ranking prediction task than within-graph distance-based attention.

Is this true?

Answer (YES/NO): NO